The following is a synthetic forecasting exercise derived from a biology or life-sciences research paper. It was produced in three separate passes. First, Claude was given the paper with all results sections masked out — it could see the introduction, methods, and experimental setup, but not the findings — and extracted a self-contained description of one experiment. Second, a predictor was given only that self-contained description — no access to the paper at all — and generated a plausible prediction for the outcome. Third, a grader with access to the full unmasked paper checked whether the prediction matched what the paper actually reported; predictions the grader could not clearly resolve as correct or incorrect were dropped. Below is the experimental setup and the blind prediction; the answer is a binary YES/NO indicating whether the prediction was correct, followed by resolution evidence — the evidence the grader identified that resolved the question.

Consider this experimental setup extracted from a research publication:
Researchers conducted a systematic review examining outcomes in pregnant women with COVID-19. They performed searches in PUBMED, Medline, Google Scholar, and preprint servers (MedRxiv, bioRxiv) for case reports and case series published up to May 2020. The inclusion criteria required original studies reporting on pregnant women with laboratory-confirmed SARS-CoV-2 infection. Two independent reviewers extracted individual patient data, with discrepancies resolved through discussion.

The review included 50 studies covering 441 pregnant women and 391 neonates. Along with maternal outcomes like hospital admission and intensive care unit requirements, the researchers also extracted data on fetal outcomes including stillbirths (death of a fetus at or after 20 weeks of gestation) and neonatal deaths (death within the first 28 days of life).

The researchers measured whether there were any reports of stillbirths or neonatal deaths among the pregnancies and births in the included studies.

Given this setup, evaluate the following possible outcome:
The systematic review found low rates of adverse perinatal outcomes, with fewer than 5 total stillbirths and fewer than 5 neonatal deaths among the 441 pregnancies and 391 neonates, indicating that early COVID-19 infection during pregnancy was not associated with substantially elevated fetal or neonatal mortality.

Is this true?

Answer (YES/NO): NO